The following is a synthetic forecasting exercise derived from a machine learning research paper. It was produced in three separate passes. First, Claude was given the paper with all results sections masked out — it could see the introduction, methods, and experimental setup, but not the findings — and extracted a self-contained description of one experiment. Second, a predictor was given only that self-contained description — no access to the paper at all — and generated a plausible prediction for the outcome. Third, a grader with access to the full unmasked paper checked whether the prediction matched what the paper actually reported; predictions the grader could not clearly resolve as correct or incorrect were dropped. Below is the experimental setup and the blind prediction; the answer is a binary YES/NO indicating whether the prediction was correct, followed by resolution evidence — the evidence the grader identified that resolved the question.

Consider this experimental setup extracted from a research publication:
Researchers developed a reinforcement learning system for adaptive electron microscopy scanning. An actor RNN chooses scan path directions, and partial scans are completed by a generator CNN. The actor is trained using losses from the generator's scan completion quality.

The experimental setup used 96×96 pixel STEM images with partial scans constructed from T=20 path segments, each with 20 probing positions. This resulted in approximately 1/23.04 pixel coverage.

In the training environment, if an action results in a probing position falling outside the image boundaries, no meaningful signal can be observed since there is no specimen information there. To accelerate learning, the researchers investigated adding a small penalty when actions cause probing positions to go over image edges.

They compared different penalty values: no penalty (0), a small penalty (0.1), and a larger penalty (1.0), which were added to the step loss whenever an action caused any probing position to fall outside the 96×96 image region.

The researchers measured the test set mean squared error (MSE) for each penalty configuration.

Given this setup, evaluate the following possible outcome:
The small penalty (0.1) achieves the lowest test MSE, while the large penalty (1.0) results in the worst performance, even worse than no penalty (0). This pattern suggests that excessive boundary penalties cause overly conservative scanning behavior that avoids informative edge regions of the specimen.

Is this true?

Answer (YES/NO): NO